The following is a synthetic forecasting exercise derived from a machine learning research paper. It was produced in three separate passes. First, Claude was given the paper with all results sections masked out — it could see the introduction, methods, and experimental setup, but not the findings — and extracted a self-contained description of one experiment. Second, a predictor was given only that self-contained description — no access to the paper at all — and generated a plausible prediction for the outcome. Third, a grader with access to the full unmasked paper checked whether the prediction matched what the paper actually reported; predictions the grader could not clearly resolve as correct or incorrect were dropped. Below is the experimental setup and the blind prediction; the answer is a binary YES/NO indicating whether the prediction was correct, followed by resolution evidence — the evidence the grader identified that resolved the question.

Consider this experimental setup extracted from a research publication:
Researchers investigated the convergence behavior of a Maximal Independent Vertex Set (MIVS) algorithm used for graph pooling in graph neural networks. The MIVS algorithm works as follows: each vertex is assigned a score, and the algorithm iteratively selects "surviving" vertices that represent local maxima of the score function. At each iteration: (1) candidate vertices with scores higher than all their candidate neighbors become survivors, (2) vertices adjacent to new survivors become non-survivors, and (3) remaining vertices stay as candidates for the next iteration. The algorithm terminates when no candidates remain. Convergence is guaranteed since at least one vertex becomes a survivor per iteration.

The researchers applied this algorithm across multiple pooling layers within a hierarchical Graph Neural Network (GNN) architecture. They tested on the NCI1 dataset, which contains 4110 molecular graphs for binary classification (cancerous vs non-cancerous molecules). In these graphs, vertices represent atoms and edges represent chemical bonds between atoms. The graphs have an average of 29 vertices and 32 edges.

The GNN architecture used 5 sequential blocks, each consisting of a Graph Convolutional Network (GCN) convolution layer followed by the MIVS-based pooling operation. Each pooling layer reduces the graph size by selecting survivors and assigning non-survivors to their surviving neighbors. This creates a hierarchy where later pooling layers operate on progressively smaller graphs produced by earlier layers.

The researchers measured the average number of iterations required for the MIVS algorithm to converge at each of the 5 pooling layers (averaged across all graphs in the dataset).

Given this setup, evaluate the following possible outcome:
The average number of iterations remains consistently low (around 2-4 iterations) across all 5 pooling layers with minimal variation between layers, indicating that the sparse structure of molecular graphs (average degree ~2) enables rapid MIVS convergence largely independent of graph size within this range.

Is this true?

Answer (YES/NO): NO